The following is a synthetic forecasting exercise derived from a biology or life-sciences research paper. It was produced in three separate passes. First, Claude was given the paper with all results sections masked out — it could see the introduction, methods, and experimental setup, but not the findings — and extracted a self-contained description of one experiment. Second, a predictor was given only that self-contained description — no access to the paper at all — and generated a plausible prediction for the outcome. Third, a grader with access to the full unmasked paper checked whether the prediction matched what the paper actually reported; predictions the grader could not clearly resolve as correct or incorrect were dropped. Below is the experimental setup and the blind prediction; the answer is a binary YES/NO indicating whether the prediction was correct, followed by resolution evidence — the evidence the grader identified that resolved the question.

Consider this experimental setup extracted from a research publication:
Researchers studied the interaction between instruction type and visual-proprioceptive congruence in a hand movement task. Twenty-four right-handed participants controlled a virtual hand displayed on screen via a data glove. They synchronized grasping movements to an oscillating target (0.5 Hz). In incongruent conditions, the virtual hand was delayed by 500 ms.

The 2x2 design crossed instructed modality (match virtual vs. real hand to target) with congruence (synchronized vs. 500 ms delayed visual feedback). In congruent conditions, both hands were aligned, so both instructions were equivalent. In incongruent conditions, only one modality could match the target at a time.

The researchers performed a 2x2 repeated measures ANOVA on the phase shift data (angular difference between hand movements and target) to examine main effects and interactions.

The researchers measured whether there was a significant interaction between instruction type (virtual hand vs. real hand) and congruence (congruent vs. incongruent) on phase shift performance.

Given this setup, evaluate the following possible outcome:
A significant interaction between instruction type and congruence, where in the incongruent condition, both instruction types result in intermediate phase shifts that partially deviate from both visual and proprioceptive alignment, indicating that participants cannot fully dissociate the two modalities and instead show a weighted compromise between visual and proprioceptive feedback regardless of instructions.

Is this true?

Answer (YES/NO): NO